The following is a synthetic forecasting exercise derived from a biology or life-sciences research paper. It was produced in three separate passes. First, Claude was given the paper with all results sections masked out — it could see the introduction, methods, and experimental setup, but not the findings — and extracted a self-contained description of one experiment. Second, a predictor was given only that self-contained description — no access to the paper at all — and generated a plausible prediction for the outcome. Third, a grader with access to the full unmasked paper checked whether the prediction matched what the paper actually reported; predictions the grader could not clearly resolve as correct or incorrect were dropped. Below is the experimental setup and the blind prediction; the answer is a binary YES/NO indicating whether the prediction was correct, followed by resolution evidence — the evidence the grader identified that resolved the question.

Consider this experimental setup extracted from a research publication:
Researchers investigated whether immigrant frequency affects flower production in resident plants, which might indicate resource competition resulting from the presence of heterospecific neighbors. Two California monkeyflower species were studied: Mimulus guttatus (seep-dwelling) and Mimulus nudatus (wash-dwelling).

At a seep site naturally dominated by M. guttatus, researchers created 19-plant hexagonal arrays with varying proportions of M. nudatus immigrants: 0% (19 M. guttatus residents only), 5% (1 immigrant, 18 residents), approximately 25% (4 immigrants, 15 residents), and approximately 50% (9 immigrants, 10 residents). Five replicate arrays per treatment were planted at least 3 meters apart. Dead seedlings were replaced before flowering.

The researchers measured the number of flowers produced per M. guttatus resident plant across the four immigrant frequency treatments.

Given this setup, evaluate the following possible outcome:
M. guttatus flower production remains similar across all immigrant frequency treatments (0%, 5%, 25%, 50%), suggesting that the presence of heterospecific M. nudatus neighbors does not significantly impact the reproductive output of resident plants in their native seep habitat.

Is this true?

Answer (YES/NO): YES